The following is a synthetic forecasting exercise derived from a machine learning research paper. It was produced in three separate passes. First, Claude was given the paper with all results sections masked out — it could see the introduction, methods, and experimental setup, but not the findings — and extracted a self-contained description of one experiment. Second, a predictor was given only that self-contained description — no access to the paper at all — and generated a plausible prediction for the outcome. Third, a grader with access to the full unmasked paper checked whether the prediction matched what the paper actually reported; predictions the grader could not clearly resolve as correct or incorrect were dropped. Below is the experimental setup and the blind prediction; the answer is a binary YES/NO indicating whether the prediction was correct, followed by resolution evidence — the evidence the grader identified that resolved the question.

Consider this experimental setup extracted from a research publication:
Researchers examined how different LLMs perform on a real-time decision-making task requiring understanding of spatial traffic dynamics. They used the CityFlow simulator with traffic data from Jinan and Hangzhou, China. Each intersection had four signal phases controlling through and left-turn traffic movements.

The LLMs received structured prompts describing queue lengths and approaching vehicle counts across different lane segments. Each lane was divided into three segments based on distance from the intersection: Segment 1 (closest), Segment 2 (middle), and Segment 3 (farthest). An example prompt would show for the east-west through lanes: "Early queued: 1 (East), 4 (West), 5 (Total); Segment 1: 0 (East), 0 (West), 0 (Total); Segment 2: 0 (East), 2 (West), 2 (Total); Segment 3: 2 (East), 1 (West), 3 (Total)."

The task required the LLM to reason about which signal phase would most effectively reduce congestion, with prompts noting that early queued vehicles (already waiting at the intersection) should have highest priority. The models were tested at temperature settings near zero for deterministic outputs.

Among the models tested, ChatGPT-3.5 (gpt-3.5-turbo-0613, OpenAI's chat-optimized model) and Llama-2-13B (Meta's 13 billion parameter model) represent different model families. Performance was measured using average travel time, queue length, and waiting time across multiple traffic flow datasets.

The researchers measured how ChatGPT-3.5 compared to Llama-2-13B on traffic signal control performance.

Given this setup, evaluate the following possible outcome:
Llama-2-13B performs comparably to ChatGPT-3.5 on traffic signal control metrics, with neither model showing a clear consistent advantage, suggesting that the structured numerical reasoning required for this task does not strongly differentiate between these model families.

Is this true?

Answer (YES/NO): NO